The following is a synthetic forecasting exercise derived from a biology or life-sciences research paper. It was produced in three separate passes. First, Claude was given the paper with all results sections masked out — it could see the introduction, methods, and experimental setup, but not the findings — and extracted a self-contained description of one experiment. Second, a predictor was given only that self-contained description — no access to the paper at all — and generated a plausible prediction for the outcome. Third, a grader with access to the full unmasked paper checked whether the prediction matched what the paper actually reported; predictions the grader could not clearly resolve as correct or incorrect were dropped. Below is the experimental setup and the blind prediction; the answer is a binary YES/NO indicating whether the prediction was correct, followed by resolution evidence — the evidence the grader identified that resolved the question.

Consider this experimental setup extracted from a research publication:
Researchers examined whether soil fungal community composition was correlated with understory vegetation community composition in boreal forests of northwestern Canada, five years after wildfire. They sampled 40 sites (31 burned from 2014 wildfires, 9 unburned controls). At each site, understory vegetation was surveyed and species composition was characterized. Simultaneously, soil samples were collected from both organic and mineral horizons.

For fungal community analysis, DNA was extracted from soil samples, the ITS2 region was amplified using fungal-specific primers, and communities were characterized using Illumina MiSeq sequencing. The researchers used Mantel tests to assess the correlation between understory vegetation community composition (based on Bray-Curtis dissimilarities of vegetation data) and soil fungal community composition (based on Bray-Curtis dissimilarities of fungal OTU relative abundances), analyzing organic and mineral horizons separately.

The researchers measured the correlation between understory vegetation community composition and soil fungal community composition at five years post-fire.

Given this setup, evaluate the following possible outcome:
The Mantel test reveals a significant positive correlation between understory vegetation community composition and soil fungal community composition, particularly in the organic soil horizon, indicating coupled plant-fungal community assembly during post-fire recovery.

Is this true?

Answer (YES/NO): YES